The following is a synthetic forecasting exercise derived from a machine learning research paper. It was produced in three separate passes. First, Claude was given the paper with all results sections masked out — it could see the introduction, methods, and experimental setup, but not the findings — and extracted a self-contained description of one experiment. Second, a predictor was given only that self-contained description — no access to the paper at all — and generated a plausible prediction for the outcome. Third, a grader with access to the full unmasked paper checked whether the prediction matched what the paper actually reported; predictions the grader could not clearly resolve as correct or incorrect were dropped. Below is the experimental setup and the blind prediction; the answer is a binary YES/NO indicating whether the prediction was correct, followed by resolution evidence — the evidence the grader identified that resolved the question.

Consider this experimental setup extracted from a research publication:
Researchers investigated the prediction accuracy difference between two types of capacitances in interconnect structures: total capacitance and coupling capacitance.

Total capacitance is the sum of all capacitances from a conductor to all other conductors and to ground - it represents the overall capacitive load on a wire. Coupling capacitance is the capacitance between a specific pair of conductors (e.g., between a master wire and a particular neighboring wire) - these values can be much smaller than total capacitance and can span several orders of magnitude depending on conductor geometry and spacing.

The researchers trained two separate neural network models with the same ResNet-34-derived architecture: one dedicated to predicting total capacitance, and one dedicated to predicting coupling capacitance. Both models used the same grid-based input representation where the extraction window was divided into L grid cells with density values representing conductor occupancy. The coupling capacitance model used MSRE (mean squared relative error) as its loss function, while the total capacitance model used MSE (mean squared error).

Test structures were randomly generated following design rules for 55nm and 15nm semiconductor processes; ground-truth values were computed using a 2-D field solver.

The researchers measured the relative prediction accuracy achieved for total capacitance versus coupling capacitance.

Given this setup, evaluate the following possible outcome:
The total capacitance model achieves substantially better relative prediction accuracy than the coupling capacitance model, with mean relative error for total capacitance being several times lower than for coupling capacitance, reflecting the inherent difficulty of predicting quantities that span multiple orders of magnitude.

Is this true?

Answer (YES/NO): YES